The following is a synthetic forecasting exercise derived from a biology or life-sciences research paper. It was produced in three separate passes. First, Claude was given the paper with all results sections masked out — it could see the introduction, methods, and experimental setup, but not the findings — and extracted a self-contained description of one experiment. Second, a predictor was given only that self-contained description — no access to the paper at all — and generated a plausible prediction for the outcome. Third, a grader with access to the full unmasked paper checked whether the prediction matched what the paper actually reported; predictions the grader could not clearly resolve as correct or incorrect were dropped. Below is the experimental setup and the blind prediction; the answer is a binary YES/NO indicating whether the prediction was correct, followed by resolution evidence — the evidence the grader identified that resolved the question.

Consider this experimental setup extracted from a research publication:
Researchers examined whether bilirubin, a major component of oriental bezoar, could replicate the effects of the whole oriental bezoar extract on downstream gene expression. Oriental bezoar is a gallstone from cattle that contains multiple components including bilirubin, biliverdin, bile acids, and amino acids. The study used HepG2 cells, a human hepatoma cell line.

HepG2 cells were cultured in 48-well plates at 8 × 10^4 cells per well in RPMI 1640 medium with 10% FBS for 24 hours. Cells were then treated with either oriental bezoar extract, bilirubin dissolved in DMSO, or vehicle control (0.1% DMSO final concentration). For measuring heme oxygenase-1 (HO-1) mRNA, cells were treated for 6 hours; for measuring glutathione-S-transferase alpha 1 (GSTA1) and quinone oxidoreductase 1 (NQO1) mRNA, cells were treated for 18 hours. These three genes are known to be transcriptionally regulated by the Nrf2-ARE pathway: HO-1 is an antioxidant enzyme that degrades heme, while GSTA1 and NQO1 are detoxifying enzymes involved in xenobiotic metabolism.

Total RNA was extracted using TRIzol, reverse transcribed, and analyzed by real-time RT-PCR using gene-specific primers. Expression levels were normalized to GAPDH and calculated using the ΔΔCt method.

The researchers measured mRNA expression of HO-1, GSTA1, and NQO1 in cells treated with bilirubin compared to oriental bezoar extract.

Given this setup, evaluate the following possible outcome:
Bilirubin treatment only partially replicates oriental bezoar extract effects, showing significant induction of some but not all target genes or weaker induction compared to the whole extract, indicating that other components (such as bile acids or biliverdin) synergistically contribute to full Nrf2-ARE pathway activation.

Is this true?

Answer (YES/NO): NO